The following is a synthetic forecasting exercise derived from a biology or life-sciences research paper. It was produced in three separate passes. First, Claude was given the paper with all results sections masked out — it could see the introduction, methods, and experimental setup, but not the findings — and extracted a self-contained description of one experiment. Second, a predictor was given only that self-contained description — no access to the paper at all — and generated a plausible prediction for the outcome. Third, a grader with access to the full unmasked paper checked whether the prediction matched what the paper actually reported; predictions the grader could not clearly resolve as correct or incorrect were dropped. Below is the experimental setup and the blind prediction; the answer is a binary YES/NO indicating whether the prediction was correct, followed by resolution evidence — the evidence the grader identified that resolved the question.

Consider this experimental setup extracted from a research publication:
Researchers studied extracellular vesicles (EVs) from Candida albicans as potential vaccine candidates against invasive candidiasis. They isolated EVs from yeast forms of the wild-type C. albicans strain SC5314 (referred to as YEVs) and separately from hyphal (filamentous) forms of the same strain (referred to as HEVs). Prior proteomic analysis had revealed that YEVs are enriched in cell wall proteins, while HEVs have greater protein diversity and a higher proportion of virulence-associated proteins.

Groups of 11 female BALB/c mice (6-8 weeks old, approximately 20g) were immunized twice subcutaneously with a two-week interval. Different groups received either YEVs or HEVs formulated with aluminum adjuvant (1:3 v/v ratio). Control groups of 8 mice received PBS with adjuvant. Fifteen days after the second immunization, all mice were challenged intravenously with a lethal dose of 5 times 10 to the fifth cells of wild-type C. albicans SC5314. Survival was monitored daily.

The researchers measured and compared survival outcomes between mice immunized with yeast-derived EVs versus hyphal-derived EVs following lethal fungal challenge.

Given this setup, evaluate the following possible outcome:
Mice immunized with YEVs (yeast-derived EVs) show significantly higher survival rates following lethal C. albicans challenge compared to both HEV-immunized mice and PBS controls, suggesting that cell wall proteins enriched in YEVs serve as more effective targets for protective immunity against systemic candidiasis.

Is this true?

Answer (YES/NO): YES